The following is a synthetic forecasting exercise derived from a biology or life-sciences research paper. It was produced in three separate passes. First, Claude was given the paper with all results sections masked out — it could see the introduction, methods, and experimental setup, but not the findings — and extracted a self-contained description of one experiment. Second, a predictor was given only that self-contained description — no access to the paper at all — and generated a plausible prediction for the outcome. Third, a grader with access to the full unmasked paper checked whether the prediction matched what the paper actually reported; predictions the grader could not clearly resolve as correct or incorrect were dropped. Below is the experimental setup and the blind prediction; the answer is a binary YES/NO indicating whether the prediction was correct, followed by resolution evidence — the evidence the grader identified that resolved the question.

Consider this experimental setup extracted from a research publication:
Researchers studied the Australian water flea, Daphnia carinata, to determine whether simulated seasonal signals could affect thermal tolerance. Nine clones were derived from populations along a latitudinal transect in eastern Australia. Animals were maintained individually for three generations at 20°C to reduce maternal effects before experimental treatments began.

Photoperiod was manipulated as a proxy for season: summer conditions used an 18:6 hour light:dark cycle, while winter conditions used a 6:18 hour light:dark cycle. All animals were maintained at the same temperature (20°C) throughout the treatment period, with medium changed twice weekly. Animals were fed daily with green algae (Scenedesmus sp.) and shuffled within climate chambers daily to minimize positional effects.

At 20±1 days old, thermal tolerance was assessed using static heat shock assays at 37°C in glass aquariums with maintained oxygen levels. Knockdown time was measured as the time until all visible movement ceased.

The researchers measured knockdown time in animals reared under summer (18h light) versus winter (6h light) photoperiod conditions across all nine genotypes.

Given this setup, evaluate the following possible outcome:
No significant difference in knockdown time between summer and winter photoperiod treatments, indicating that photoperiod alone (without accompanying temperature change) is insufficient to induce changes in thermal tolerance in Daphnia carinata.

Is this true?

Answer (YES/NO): NO